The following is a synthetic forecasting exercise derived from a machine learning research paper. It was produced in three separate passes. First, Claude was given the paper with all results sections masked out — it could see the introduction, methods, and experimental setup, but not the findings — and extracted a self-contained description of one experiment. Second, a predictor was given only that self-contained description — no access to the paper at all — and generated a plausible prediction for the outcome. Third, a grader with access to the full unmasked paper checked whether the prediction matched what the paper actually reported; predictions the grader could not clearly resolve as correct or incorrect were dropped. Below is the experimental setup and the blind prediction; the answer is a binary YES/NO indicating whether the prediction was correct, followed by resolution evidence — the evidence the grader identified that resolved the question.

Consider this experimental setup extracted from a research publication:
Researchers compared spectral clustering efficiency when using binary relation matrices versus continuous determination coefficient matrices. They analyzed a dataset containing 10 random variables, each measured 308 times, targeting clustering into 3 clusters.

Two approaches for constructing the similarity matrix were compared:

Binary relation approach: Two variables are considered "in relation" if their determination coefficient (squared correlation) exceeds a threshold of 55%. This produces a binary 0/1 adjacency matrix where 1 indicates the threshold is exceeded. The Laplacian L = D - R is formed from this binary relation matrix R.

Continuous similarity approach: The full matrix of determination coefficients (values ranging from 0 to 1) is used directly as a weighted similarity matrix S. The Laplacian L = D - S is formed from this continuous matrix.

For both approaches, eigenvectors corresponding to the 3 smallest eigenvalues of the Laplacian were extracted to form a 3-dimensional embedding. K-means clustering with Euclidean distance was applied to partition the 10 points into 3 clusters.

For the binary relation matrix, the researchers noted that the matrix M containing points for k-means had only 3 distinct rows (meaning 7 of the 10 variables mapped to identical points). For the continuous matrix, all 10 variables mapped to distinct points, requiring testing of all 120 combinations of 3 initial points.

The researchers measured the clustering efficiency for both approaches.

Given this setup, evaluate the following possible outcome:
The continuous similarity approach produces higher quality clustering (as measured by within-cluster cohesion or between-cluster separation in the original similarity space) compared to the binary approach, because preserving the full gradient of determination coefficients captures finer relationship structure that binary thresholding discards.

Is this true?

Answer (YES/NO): NO